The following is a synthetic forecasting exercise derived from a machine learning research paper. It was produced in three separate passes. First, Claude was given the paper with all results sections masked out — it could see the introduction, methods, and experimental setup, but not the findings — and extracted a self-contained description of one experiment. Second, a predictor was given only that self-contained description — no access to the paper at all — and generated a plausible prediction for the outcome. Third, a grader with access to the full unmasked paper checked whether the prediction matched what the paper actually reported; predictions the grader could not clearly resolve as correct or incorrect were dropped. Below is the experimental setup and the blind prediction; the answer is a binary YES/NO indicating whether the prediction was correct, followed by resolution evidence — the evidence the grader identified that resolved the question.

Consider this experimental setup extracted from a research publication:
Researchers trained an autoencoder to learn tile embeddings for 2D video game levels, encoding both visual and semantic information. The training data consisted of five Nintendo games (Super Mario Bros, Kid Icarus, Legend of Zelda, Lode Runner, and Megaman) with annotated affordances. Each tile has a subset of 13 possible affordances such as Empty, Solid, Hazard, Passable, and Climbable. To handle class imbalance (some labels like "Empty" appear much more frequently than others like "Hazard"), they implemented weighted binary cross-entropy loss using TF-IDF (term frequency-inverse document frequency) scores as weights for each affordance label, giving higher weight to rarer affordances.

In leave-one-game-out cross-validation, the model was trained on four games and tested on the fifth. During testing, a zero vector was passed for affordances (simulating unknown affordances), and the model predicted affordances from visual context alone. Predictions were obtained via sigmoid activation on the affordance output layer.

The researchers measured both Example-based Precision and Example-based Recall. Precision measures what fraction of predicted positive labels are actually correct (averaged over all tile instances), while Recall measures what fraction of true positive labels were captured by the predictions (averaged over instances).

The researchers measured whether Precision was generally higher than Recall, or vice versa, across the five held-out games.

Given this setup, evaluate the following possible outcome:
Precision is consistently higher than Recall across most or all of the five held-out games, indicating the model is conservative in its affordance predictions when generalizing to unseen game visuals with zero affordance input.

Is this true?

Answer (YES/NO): YES